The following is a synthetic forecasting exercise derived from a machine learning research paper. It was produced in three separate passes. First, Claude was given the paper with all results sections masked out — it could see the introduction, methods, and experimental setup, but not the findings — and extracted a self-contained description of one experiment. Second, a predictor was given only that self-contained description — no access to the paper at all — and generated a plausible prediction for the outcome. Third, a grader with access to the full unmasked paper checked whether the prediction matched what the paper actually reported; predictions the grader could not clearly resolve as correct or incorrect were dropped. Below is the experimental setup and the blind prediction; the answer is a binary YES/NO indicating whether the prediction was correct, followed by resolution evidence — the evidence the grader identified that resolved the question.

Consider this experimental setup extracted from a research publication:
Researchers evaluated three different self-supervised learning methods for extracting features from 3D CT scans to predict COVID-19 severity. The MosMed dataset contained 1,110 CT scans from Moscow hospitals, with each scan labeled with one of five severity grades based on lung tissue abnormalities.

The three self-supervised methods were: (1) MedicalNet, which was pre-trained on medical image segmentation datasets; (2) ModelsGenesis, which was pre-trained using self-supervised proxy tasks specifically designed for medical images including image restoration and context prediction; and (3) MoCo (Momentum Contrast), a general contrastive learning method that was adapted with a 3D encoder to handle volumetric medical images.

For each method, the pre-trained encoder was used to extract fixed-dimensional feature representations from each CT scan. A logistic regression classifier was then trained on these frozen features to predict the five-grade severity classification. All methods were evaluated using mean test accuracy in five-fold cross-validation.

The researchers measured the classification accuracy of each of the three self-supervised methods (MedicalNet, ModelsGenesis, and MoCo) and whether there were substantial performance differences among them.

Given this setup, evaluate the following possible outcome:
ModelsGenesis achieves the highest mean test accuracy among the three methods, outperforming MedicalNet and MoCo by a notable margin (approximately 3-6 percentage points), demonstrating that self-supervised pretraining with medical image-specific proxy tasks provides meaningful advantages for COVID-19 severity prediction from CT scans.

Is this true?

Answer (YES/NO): NO